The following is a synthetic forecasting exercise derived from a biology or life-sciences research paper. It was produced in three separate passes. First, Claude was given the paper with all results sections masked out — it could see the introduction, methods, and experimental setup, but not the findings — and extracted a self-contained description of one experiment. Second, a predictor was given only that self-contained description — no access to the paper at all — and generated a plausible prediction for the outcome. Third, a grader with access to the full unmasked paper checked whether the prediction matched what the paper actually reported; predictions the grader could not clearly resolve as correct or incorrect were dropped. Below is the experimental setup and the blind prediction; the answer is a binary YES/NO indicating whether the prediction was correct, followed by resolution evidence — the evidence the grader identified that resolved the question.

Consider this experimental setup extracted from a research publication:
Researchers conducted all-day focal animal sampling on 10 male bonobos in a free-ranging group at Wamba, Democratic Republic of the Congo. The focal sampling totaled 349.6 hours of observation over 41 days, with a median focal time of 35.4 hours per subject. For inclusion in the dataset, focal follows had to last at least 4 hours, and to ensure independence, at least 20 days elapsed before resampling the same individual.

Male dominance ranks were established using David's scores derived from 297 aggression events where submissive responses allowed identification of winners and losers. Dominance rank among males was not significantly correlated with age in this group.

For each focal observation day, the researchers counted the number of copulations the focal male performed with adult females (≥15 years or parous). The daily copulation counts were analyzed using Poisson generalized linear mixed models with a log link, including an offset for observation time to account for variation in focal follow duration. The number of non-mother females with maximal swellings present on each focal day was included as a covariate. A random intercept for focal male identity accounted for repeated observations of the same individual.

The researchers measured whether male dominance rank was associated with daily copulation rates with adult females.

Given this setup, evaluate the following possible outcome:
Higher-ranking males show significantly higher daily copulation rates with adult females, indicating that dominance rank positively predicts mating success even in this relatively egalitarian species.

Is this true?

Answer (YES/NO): NO